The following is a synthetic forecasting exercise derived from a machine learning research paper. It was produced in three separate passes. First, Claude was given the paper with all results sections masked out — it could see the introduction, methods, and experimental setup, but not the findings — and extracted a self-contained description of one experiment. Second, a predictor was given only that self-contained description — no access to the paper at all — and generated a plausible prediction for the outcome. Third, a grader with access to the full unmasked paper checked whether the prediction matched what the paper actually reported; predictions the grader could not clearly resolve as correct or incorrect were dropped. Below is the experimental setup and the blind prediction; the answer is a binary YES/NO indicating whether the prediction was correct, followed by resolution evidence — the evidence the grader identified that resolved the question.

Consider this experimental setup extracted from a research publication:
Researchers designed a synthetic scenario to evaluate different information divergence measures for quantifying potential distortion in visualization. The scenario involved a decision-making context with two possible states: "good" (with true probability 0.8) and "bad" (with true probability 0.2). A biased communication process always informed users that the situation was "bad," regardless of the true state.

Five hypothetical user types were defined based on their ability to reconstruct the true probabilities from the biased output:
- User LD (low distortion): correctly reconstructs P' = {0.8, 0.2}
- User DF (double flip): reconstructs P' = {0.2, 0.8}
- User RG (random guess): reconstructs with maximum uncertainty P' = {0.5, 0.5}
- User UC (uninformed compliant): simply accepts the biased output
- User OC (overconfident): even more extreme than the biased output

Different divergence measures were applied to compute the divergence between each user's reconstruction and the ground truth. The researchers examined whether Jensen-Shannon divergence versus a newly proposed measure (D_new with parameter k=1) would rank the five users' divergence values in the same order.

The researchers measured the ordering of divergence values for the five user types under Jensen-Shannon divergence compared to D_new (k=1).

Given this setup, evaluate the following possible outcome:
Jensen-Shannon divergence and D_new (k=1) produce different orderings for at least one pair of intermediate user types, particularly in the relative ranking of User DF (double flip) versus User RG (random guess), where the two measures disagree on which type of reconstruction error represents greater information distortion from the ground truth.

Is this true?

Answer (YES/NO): NO